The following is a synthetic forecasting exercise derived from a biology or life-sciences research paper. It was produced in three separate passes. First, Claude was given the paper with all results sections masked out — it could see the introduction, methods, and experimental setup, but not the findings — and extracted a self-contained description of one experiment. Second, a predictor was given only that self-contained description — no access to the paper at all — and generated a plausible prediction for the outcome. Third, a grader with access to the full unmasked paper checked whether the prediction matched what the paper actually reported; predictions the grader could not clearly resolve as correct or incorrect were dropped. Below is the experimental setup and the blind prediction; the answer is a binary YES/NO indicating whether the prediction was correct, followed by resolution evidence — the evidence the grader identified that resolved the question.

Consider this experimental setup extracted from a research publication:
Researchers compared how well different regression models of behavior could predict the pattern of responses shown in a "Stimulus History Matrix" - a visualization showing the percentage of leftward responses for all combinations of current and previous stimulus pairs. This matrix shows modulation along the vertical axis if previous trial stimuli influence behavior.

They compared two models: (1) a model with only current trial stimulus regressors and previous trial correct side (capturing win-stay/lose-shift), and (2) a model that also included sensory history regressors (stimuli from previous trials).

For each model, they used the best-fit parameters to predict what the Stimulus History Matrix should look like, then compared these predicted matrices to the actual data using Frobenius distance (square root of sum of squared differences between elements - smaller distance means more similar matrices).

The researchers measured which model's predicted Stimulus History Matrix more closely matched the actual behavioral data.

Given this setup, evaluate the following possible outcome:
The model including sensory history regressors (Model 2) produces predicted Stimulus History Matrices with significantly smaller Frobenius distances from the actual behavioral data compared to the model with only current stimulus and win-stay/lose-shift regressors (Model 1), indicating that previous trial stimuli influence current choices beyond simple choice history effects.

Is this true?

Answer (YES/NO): YES